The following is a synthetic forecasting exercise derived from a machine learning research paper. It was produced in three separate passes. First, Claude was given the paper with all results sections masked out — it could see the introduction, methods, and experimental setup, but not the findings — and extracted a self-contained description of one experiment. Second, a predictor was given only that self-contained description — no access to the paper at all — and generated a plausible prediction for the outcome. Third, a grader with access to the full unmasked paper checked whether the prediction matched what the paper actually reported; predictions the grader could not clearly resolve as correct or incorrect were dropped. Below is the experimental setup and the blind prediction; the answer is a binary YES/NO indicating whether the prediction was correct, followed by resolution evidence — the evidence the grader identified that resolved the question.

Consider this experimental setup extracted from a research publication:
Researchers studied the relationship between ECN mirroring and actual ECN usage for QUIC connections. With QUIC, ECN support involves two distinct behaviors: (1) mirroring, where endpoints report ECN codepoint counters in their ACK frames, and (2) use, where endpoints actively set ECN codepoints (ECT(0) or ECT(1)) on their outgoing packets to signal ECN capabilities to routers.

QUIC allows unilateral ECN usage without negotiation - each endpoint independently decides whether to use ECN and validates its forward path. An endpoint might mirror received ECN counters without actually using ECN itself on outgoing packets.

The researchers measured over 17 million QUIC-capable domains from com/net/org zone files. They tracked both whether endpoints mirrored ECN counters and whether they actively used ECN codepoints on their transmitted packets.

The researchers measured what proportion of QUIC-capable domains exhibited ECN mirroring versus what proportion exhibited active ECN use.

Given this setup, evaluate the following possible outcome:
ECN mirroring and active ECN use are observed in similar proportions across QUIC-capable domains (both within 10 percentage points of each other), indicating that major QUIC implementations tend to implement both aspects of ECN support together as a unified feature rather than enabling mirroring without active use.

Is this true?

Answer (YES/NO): NO